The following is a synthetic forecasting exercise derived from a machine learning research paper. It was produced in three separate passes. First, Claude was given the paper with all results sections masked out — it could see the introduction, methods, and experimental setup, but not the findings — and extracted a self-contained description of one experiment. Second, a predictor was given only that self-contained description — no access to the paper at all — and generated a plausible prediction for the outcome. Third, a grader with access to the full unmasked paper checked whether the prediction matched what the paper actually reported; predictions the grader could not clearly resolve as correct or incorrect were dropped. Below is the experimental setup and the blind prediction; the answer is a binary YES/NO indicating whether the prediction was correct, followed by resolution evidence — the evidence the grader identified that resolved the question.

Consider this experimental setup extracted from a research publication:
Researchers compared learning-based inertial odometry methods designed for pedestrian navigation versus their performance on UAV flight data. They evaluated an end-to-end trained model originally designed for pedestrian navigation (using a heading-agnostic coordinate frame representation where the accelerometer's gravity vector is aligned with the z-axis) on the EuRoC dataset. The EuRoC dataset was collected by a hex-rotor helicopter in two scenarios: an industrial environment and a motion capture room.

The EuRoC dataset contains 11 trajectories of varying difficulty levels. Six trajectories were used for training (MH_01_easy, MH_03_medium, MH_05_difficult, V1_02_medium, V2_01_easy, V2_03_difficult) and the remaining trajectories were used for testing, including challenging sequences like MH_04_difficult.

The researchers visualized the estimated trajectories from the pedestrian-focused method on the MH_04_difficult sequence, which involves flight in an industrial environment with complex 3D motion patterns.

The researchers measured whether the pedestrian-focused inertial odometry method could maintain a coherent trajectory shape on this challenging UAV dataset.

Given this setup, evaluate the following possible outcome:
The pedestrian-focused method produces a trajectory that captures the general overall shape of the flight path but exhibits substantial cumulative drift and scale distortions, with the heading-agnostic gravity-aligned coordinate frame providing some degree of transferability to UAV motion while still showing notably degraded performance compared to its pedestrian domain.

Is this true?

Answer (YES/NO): NO